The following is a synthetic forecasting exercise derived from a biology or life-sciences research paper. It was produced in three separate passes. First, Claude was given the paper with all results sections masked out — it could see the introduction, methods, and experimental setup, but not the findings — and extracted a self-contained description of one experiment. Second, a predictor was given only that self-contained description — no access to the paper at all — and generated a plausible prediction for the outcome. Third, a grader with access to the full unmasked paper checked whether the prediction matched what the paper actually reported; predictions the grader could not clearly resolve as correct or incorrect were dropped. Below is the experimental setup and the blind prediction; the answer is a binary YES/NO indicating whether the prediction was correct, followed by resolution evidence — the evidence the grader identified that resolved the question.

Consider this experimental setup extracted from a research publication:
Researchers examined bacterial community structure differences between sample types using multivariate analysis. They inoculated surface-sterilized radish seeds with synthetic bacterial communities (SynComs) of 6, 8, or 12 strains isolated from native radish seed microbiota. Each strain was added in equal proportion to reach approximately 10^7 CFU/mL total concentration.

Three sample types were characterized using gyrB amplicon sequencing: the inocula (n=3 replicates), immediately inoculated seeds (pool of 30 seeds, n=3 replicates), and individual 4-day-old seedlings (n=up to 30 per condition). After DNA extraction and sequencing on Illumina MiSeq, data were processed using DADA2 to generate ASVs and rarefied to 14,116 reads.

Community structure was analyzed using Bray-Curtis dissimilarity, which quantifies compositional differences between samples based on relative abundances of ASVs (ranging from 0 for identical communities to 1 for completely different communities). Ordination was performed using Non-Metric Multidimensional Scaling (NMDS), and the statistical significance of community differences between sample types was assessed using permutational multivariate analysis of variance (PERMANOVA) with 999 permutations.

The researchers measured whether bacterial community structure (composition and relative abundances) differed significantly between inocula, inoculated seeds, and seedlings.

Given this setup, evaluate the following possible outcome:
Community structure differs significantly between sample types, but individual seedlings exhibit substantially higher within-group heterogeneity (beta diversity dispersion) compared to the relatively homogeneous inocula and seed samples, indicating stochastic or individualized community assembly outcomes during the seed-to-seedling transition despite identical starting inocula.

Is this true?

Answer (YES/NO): NO